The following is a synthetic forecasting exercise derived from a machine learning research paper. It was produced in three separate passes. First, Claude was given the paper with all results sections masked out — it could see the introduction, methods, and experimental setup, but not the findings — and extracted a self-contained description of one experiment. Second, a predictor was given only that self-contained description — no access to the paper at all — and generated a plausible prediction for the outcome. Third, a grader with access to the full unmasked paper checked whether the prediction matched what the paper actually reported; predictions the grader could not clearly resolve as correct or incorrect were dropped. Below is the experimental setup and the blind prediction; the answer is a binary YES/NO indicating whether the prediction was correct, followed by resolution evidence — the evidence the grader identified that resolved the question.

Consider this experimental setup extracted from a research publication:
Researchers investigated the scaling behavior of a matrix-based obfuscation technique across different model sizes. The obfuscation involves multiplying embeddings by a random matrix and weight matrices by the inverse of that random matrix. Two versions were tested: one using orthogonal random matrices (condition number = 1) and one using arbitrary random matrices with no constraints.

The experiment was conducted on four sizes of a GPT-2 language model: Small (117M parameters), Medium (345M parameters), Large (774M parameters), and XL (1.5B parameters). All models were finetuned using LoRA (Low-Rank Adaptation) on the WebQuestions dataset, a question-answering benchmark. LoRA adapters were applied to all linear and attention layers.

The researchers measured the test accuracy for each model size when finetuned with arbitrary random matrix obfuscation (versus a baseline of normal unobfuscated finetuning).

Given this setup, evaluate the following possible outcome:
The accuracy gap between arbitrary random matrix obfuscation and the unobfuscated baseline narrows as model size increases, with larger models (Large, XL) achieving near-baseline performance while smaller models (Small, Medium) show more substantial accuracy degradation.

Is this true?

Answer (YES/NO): NO